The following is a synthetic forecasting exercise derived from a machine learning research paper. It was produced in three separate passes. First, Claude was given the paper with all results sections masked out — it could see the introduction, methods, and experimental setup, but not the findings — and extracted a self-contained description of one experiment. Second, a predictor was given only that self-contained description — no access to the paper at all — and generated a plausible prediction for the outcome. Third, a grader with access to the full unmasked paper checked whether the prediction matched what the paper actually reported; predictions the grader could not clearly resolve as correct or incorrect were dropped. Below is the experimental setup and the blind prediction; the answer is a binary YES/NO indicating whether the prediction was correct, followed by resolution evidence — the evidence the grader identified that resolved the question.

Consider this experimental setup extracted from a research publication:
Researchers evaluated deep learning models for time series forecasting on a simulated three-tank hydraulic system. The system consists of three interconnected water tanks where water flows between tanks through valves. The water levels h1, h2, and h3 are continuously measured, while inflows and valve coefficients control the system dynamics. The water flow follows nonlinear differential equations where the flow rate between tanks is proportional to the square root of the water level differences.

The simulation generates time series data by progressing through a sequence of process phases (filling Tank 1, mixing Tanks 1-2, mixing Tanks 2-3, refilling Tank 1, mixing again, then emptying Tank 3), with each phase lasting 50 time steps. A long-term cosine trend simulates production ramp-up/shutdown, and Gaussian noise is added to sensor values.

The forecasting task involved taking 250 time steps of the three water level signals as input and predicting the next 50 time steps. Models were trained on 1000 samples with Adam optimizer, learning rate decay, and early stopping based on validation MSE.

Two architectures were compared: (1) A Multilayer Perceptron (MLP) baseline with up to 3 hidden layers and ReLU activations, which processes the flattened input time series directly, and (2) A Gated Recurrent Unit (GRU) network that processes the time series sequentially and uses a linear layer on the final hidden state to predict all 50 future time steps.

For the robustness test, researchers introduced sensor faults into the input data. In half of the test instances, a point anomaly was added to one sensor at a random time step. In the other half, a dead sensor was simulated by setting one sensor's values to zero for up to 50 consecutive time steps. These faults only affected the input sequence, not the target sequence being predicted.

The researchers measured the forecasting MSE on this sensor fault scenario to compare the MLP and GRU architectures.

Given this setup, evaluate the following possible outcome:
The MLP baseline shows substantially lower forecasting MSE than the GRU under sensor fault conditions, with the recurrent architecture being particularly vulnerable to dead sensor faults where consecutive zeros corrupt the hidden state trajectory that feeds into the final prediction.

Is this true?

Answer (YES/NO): YES